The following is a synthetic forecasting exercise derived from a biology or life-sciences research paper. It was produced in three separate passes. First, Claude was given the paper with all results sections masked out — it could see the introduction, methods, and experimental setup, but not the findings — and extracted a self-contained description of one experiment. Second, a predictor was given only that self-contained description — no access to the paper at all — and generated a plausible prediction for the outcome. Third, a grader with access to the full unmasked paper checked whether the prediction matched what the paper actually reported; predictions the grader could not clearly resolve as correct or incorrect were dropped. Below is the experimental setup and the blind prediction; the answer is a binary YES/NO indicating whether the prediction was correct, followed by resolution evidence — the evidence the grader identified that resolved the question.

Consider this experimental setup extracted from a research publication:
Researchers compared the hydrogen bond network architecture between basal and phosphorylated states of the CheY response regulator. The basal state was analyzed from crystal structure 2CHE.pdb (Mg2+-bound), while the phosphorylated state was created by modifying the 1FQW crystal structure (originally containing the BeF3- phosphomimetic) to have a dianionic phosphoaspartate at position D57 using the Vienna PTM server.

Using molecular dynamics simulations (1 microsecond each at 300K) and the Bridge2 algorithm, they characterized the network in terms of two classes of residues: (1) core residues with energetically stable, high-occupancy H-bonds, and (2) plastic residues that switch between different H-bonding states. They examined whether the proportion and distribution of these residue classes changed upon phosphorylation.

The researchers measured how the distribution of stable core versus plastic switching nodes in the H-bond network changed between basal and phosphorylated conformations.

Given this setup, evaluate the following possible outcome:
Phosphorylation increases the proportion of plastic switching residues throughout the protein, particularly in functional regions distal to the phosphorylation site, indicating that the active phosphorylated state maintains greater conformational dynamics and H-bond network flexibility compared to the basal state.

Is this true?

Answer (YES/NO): NO